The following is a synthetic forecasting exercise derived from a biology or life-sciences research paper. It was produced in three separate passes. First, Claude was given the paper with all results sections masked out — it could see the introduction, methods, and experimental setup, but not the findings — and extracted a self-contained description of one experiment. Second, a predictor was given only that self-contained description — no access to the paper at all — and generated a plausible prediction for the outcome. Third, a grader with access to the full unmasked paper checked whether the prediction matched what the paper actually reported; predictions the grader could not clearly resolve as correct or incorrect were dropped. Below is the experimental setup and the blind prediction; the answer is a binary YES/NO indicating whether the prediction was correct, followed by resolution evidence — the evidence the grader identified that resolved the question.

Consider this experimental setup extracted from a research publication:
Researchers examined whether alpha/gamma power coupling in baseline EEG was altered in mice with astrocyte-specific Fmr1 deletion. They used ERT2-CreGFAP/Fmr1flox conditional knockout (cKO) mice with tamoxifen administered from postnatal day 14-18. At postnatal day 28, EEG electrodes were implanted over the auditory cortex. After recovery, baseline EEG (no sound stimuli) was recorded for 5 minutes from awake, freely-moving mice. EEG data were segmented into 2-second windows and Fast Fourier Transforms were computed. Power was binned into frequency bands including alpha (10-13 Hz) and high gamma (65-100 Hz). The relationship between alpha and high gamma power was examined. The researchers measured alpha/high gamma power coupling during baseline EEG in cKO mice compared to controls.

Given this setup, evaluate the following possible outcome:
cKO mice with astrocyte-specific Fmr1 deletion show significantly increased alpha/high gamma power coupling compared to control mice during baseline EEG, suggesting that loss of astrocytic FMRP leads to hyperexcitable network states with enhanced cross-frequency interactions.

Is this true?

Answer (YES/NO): NO